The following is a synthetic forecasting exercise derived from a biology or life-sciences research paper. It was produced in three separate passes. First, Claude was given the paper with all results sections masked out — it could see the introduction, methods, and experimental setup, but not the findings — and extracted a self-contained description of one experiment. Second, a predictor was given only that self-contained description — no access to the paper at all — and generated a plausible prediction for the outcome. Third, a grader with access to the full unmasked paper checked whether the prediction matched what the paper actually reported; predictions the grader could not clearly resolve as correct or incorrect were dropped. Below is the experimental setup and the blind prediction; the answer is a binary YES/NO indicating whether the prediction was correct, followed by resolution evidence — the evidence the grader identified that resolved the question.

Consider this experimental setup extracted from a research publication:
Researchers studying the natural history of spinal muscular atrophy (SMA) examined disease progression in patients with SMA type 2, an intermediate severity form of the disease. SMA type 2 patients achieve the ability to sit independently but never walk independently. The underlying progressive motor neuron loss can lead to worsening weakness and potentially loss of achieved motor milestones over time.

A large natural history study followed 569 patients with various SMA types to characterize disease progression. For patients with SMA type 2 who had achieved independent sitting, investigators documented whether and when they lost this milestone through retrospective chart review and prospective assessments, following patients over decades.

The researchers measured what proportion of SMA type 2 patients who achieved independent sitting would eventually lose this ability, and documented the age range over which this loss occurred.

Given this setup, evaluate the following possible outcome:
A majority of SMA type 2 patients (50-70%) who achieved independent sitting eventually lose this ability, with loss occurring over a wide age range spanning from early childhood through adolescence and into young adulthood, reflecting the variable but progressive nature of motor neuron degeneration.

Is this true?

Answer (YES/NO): NO